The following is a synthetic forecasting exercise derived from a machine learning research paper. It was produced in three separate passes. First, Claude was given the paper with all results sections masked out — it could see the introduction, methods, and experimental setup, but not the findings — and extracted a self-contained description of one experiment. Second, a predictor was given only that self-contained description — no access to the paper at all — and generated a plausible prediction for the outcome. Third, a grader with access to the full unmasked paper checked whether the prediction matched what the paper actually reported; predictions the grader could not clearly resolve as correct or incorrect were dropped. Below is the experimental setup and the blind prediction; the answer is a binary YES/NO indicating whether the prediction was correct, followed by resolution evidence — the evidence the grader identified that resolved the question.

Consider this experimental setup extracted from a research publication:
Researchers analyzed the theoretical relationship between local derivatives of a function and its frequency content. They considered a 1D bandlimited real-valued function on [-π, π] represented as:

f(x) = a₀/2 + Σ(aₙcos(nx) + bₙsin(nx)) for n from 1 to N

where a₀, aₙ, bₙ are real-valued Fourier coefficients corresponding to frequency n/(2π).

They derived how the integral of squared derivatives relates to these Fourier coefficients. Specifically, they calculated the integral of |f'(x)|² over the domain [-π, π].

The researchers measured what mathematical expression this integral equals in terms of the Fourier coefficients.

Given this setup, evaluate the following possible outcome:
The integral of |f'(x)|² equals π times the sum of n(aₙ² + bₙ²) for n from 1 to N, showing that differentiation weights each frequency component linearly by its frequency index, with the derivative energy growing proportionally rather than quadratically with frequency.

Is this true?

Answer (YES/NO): NO